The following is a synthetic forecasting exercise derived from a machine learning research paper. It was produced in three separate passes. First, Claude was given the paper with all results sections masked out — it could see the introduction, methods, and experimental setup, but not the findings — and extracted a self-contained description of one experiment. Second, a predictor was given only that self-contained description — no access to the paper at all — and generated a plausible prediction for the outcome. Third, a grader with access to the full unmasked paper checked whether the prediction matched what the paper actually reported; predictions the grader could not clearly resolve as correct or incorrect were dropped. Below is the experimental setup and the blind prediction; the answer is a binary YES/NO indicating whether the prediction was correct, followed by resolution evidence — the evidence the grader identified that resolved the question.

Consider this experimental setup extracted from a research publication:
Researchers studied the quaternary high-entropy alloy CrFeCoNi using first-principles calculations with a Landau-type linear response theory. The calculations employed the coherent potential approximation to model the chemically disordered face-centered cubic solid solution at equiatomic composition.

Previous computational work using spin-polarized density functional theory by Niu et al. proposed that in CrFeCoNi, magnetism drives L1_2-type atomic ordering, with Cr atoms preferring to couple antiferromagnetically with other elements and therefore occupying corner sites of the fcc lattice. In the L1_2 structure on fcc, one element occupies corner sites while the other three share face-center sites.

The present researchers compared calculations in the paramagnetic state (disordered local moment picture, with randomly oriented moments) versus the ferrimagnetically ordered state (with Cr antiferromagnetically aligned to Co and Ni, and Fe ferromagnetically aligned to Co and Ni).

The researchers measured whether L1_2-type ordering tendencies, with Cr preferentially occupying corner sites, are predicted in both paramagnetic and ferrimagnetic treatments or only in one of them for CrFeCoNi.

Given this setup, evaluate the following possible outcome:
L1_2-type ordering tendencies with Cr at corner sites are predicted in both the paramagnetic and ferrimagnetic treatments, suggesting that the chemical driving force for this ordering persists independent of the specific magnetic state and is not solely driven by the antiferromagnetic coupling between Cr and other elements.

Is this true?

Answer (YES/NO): YES